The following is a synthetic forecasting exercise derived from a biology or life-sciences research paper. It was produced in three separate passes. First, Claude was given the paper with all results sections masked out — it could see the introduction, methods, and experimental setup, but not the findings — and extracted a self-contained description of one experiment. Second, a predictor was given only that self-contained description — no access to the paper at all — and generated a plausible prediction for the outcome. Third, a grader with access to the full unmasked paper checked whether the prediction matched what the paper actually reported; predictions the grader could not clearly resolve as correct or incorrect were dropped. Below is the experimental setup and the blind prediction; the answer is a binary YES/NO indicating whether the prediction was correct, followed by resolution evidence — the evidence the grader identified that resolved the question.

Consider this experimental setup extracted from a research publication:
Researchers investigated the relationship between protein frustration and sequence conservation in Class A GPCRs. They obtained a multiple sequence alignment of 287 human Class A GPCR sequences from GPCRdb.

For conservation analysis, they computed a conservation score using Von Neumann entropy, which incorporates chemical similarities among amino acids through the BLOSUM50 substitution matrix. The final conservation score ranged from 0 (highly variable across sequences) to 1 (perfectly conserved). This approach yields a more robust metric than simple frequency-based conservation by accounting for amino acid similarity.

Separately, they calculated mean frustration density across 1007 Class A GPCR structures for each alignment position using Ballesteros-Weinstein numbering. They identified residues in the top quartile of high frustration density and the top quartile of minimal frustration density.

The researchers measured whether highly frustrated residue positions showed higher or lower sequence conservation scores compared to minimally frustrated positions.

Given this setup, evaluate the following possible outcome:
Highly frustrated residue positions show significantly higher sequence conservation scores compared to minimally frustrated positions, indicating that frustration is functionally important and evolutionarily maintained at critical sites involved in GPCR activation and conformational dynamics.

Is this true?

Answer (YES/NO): NO